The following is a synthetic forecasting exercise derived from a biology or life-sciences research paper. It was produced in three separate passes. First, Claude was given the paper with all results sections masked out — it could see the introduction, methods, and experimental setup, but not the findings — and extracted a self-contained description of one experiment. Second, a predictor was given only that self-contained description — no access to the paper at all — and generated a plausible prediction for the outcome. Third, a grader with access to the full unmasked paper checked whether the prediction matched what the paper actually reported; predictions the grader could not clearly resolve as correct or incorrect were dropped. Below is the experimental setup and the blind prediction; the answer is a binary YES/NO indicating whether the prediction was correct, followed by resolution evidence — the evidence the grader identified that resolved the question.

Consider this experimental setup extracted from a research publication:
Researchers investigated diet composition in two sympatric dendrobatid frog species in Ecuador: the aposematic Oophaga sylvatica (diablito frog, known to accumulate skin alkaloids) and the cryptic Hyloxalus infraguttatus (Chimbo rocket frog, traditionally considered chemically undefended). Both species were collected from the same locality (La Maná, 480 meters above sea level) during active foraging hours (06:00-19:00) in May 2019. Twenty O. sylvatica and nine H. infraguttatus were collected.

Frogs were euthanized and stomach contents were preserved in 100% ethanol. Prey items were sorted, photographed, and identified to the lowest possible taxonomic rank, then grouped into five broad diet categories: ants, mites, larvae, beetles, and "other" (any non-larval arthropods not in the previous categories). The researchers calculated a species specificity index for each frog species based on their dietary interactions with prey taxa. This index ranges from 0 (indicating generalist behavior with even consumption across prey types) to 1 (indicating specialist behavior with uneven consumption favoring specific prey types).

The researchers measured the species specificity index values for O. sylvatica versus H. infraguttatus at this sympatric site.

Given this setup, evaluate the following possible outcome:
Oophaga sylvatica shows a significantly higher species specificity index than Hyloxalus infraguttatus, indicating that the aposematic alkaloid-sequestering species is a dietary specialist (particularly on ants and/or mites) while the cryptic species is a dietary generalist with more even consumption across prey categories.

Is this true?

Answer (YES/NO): YES